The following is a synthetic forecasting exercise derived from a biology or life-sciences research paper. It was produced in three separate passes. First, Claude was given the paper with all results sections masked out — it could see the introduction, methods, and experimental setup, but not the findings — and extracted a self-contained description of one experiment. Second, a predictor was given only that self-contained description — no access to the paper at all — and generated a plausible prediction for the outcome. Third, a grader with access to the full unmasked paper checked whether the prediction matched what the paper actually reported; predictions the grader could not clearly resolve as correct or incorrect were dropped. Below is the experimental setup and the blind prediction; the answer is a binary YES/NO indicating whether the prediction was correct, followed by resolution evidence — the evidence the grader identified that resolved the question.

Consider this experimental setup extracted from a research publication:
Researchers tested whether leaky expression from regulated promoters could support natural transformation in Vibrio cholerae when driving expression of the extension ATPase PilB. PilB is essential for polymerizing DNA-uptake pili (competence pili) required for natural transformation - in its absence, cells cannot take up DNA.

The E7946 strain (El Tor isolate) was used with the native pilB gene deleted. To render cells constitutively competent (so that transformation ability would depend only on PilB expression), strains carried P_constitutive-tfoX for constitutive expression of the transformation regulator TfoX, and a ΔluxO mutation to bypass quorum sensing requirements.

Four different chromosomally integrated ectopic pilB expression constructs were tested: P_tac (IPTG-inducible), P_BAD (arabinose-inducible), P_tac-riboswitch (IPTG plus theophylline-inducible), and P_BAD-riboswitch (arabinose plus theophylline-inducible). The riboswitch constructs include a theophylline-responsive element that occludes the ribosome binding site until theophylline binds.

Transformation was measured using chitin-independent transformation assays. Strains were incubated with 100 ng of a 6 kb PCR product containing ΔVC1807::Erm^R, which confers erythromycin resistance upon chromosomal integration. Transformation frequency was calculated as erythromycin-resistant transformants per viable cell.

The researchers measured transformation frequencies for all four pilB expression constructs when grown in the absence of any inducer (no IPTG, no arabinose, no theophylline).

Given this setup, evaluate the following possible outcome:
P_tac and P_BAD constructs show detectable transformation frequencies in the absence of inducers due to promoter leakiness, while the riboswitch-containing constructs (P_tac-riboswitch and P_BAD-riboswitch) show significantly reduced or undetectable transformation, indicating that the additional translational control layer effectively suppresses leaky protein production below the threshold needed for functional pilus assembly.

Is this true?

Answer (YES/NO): NO